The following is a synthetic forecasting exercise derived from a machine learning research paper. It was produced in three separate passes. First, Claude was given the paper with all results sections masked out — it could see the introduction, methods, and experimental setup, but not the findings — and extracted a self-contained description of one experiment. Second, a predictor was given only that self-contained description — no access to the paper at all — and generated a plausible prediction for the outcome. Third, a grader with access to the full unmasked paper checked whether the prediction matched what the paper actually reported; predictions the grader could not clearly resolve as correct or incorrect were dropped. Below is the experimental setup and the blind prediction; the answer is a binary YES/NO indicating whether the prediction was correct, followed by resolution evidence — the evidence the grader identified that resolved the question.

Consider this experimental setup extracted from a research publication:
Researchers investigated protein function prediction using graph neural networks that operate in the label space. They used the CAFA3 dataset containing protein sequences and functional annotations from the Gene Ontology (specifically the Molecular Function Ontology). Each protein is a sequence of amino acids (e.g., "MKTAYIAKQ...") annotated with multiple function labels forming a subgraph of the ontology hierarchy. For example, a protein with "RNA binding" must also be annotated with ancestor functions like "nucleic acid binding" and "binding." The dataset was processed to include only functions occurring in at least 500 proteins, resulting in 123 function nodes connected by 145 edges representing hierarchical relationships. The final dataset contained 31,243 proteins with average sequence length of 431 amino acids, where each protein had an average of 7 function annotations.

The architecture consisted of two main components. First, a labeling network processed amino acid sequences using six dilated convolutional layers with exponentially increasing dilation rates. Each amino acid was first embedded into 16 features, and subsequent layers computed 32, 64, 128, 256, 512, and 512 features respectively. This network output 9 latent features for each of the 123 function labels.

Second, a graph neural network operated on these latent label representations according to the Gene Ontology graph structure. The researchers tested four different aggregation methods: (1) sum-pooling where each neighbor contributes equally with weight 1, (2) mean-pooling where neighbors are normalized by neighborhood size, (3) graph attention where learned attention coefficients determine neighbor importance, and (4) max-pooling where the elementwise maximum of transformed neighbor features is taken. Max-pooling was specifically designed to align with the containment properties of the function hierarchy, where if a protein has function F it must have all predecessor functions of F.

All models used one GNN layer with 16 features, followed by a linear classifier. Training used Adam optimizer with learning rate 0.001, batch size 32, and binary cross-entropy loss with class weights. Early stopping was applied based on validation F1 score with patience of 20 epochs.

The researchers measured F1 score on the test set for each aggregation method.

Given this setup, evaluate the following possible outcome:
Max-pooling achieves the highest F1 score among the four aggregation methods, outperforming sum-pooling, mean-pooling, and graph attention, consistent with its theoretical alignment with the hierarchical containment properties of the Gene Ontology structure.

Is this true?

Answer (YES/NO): NO